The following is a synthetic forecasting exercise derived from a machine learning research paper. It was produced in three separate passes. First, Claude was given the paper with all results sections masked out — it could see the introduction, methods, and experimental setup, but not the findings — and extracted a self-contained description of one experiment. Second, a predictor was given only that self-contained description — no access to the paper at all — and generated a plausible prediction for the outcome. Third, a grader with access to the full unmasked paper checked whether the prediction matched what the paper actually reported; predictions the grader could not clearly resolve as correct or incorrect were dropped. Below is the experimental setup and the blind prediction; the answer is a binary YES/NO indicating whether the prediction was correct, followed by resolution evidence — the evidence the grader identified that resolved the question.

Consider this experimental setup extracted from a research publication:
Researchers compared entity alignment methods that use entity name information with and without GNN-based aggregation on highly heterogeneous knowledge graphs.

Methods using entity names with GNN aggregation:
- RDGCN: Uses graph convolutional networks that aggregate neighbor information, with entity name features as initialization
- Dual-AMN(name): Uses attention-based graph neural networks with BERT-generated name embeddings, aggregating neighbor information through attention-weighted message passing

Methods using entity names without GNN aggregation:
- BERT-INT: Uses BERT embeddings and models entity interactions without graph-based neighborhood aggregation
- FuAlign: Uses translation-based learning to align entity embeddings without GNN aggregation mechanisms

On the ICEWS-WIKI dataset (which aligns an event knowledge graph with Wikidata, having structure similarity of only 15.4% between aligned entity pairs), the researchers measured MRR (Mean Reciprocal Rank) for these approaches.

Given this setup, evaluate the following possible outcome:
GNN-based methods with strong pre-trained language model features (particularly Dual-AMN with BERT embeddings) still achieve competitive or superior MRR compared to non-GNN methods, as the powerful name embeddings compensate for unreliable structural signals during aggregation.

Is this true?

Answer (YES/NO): NO